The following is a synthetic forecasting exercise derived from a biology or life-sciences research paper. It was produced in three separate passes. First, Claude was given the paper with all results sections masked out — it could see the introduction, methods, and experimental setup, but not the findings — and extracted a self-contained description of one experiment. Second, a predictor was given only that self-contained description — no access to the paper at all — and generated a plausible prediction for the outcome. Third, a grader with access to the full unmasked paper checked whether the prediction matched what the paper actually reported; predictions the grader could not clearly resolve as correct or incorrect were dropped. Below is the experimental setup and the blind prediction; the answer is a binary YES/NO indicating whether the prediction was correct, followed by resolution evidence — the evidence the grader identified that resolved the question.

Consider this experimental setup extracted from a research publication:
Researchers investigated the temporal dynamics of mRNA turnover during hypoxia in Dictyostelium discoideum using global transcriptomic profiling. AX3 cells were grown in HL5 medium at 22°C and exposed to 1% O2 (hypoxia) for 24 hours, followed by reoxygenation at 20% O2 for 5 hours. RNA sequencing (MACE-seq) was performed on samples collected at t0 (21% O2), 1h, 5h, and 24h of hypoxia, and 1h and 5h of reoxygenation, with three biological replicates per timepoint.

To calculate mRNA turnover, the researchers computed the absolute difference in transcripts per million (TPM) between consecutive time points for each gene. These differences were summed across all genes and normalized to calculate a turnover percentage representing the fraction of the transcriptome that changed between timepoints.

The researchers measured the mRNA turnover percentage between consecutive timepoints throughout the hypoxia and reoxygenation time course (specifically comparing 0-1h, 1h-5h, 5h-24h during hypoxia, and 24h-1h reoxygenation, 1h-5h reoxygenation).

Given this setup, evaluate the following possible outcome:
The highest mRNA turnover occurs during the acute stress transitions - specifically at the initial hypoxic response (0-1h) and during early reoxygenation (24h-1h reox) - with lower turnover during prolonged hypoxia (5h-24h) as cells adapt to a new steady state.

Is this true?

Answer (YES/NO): NO